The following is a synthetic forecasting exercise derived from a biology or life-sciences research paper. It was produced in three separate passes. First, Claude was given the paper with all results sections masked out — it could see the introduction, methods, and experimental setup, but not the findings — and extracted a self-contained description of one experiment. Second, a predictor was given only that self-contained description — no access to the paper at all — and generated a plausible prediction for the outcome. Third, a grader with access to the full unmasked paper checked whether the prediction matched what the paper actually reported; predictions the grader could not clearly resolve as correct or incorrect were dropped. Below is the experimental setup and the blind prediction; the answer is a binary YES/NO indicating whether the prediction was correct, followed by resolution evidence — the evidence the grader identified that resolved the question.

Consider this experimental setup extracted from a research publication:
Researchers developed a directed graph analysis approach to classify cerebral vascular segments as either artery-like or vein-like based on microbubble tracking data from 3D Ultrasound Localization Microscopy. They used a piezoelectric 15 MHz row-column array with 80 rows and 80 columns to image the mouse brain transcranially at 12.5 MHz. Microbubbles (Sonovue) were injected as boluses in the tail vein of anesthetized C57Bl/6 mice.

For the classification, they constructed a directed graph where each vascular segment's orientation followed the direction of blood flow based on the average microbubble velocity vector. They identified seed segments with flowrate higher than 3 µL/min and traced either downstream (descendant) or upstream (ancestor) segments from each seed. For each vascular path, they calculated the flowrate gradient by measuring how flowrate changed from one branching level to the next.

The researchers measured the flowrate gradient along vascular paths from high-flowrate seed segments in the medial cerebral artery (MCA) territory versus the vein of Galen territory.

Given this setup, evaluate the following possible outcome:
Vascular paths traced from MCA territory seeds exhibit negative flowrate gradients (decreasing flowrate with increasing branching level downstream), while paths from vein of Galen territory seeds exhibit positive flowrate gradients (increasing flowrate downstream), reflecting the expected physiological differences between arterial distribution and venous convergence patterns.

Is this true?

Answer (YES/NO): YES